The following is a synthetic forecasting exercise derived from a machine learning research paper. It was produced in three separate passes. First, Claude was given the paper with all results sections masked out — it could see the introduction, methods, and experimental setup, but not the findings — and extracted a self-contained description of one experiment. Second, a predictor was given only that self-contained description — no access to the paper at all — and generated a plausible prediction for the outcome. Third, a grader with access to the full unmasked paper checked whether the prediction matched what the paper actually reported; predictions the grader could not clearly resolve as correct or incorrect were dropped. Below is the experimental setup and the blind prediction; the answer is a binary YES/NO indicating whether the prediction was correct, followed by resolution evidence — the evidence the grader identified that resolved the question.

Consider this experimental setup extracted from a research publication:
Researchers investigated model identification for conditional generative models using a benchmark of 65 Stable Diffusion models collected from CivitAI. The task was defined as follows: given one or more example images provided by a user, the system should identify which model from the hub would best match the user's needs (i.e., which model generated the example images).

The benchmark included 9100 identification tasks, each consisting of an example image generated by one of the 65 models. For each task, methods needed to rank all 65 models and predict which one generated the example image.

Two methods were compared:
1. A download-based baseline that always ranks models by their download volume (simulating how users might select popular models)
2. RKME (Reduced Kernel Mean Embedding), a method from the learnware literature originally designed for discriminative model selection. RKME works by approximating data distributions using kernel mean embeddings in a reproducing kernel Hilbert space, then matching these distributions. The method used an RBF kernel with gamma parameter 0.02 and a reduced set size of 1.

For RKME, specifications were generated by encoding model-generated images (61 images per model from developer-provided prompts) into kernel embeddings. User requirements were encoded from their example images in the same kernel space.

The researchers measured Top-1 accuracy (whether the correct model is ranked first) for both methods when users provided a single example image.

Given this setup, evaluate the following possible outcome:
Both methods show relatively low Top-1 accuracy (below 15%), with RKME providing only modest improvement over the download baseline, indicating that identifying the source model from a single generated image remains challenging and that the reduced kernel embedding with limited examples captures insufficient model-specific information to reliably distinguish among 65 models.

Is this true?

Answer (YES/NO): YES